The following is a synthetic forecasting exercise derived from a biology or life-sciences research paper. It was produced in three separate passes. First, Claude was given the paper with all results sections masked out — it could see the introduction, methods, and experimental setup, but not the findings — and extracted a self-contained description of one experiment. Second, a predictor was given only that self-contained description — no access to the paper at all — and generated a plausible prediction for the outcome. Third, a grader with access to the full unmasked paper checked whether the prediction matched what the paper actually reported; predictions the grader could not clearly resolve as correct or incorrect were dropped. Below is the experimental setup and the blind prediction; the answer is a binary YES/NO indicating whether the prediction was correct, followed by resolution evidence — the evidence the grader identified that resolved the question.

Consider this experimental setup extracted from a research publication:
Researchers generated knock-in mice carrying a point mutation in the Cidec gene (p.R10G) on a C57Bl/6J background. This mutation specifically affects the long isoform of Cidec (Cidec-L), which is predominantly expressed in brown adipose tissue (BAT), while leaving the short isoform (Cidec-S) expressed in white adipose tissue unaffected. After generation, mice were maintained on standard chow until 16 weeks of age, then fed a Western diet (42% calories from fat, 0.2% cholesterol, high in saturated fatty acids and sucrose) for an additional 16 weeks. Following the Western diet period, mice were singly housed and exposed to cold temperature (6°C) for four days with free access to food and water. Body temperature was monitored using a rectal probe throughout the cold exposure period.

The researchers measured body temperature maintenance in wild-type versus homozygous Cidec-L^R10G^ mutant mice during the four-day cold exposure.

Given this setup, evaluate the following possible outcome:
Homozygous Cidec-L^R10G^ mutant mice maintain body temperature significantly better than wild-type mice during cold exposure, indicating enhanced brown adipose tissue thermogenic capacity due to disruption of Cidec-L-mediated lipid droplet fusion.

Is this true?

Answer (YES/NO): NO